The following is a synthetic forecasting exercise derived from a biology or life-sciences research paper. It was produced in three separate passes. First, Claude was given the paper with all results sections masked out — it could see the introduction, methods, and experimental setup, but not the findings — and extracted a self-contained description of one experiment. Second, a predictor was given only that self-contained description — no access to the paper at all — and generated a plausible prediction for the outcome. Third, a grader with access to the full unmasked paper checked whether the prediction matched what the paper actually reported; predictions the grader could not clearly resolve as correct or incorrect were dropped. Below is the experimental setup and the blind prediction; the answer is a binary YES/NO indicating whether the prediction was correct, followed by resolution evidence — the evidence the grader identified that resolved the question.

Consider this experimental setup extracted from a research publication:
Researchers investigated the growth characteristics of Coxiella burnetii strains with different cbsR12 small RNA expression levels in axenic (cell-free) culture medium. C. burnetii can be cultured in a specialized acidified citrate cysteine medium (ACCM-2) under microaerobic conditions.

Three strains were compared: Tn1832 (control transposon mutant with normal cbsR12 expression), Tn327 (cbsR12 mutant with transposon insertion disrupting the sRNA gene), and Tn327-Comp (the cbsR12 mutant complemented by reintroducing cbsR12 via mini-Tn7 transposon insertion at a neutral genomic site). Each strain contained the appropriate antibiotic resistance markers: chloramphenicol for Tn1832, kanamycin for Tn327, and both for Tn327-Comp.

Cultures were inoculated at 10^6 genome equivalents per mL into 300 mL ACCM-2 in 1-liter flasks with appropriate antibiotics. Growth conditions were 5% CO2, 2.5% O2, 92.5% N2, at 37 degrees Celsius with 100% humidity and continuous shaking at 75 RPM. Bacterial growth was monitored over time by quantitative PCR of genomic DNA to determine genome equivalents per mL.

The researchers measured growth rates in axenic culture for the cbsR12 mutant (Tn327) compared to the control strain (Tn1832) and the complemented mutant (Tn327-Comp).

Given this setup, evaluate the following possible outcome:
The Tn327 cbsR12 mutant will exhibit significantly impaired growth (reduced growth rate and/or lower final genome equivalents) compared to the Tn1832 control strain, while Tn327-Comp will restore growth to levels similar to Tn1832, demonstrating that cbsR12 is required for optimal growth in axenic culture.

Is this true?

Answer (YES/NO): YES